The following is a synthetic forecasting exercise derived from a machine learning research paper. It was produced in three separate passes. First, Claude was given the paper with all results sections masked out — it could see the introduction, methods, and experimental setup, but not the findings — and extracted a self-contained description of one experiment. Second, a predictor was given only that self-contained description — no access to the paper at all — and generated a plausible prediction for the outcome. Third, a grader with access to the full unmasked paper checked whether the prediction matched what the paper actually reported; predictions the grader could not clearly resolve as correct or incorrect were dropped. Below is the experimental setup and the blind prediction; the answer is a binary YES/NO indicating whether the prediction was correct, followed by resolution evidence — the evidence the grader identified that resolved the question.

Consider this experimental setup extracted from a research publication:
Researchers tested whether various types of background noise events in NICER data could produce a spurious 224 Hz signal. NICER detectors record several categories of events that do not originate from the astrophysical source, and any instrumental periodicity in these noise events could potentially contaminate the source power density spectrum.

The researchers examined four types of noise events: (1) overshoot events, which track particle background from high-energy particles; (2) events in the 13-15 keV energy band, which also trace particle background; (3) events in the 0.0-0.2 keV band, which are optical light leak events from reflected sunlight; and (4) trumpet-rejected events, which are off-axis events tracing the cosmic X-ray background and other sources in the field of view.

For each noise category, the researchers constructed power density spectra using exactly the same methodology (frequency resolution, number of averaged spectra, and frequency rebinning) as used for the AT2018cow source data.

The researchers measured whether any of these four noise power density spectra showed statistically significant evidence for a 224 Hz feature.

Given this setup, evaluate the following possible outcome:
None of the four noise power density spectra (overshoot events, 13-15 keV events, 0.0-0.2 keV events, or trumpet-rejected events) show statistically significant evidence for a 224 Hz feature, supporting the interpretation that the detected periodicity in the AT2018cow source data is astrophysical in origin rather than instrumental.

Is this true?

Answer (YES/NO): YES